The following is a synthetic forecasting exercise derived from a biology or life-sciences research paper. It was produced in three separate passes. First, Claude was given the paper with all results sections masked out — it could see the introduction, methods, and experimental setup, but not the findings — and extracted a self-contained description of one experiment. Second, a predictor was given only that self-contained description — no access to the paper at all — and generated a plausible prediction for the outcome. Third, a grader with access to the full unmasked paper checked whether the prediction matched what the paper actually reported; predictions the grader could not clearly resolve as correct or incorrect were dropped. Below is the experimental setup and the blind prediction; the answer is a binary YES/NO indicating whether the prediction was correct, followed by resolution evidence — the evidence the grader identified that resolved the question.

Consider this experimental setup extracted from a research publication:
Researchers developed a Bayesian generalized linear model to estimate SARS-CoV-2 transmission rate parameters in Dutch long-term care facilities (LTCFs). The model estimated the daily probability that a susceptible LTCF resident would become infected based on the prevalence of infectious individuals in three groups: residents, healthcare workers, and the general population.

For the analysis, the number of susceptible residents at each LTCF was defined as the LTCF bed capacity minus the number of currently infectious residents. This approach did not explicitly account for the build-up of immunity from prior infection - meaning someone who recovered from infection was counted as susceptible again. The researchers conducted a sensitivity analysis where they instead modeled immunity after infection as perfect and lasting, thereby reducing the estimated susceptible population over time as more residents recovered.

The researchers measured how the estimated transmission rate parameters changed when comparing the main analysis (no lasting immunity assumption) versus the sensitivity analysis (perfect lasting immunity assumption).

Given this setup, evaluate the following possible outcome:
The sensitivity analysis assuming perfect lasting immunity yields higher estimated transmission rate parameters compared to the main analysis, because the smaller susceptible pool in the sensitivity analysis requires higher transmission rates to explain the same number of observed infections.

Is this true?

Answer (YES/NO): YES